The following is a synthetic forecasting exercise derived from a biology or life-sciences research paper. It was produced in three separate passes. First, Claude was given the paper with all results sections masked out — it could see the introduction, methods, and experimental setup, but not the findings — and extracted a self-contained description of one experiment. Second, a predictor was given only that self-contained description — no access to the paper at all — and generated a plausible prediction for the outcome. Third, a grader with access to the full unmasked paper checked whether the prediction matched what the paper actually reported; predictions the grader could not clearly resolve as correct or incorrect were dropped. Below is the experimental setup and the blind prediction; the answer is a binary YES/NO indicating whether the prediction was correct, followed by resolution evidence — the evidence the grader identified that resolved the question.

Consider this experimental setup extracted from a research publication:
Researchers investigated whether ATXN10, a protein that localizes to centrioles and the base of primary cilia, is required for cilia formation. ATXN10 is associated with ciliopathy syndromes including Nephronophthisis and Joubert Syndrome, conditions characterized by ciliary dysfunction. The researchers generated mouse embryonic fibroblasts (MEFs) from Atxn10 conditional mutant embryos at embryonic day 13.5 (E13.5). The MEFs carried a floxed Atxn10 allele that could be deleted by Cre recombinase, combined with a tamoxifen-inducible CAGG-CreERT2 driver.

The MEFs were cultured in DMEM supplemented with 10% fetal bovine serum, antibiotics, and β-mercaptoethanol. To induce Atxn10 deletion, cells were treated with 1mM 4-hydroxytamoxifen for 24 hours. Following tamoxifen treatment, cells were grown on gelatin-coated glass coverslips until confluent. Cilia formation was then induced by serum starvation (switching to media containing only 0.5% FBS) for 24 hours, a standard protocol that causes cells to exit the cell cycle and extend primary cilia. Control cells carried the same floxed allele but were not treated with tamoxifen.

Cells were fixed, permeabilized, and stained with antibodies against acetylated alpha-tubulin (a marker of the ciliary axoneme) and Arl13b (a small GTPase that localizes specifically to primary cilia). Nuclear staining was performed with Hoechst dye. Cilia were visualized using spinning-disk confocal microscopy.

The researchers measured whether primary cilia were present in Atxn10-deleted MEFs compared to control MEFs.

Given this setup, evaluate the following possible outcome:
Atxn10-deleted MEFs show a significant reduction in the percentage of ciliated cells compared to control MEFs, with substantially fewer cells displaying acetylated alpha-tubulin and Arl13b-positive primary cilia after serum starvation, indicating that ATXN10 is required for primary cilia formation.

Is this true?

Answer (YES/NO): NO